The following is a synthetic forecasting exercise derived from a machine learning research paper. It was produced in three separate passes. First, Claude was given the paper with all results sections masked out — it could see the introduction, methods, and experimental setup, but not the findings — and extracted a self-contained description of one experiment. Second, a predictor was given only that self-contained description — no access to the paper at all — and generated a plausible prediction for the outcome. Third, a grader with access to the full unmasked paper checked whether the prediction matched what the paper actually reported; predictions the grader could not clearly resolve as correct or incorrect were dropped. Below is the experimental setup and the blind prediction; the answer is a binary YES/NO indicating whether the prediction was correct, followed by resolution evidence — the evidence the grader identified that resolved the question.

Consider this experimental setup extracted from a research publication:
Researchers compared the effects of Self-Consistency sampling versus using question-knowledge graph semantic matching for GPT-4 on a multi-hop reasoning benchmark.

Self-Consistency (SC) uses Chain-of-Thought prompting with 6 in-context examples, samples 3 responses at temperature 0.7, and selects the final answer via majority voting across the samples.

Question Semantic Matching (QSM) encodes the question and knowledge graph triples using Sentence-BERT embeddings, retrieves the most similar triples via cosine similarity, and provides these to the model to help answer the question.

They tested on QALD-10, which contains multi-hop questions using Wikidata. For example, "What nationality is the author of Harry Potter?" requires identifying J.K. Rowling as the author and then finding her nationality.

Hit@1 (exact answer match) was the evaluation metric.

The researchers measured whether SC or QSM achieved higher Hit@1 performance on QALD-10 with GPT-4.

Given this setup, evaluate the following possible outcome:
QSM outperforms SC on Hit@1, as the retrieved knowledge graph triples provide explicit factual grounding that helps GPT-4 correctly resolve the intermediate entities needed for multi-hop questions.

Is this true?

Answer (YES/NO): NO